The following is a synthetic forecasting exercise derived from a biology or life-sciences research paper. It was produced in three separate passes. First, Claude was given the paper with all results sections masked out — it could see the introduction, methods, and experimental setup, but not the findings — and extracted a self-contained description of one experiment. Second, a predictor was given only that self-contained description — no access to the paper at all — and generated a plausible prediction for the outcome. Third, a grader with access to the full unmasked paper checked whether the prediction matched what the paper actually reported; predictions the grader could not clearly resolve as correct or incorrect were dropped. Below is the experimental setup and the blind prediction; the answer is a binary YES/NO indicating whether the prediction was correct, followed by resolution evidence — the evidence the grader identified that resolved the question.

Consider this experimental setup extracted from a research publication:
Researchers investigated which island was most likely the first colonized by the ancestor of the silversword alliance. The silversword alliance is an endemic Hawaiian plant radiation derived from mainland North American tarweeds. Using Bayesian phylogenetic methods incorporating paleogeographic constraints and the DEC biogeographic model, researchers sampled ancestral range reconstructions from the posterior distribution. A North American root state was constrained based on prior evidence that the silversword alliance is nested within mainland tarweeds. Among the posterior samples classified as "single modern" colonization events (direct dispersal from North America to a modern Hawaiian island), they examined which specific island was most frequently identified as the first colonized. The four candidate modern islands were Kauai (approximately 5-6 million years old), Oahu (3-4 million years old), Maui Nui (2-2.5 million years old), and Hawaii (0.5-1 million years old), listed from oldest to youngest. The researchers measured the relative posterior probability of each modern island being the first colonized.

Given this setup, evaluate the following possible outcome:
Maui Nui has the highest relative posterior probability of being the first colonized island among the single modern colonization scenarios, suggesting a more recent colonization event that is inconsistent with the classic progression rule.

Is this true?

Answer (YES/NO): NO